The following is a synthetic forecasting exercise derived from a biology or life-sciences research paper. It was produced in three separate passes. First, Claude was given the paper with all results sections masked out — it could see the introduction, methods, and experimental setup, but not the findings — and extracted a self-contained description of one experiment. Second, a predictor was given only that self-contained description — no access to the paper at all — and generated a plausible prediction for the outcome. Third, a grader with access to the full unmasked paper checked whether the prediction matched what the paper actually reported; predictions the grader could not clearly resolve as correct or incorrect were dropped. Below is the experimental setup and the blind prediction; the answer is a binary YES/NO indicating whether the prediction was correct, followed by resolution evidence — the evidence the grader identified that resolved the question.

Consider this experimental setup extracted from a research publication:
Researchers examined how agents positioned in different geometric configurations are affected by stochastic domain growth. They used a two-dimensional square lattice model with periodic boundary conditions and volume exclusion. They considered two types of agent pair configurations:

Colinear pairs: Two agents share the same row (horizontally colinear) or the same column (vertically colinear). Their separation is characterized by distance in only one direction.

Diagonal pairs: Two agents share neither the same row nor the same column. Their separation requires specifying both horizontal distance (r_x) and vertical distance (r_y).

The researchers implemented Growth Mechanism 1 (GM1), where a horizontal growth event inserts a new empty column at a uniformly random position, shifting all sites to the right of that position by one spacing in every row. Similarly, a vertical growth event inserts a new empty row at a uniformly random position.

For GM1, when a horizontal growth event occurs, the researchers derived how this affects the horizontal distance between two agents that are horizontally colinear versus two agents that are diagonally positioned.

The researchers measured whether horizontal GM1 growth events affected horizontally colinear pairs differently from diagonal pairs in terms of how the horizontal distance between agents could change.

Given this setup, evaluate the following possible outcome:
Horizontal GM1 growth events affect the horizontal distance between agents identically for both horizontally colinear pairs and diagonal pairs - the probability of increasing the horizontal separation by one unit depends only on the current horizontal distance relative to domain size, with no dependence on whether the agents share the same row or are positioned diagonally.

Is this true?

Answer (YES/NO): YES